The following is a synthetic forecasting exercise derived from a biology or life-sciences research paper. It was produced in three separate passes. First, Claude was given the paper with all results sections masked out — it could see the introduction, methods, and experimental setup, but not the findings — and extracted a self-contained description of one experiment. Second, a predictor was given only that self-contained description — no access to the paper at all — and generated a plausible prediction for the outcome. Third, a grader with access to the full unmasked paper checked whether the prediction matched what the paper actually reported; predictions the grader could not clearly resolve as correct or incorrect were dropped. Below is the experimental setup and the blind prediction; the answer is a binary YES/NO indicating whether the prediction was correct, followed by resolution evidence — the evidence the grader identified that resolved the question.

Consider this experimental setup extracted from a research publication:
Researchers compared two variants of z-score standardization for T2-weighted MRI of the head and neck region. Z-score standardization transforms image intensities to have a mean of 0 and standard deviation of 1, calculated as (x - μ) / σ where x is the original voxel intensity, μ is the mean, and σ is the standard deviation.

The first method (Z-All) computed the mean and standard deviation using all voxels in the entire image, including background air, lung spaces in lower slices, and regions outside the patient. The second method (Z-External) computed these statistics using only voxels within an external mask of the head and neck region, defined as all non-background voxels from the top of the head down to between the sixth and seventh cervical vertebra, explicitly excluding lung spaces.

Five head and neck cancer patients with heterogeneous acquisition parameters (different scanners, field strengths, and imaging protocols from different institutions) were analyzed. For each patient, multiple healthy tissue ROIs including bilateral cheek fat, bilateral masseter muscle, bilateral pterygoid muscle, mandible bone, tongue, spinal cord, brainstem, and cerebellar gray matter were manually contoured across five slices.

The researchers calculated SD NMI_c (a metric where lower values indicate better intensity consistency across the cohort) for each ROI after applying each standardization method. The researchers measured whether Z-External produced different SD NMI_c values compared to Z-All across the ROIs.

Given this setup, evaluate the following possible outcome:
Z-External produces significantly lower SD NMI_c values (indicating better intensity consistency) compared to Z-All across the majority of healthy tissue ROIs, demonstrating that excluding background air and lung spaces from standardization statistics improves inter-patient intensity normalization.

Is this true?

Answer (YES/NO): NO